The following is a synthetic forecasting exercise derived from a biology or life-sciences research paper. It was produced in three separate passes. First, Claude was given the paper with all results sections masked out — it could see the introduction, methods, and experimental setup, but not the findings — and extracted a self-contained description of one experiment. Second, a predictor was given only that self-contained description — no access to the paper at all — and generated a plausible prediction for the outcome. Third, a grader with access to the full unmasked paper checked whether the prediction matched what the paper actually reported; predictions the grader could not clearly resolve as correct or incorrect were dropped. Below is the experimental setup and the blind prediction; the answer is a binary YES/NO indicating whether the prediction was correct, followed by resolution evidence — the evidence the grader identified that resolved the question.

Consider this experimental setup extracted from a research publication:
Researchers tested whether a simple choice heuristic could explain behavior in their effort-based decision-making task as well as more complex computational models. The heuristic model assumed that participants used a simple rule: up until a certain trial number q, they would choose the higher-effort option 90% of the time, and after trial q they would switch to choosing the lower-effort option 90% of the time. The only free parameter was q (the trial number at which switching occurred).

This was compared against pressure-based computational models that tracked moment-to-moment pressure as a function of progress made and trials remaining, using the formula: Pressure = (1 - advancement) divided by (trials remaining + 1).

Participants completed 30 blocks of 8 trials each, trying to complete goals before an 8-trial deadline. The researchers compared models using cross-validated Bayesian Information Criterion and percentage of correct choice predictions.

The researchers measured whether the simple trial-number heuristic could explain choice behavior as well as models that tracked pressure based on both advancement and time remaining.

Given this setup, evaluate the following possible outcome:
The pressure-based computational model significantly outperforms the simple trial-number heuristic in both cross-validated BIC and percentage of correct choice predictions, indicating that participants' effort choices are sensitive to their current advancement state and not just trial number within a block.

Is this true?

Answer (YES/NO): YES